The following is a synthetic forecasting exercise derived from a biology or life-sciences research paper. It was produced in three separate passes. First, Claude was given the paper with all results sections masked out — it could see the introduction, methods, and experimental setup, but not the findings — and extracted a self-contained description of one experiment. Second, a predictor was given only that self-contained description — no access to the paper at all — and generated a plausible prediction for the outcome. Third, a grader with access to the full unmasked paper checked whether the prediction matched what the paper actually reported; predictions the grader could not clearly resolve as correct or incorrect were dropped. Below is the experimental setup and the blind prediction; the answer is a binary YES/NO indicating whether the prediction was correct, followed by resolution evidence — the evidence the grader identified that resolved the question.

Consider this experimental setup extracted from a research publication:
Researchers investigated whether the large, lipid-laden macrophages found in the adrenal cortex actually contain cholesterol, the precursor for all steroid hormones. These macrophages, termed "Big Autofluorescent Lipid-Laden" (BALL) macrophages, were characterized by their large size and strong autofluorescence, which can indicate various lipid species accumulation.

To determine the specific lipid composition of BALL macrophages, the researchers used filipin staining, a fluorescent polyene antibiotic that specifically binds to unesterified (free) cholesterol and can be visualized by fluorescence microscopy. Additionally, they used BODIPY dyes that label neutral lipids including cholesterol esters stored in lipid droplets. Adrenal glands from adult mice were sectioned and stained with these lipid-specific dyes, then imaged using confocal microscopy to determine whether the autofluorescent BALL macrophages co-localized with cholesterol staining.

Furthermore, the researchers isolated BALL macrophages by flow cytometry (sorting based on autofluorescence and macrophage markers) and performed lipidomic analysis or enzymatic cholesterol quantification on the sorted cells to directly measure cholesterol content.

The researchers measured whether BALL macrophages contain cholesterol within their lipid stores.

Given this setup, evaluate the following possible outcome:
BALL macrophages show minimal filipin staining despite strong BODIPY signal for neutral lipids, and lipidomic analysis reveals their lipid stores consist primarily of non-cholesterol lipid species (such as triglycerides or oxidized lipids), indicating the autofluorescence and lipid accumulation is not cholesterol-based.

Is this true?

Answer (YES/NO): NO